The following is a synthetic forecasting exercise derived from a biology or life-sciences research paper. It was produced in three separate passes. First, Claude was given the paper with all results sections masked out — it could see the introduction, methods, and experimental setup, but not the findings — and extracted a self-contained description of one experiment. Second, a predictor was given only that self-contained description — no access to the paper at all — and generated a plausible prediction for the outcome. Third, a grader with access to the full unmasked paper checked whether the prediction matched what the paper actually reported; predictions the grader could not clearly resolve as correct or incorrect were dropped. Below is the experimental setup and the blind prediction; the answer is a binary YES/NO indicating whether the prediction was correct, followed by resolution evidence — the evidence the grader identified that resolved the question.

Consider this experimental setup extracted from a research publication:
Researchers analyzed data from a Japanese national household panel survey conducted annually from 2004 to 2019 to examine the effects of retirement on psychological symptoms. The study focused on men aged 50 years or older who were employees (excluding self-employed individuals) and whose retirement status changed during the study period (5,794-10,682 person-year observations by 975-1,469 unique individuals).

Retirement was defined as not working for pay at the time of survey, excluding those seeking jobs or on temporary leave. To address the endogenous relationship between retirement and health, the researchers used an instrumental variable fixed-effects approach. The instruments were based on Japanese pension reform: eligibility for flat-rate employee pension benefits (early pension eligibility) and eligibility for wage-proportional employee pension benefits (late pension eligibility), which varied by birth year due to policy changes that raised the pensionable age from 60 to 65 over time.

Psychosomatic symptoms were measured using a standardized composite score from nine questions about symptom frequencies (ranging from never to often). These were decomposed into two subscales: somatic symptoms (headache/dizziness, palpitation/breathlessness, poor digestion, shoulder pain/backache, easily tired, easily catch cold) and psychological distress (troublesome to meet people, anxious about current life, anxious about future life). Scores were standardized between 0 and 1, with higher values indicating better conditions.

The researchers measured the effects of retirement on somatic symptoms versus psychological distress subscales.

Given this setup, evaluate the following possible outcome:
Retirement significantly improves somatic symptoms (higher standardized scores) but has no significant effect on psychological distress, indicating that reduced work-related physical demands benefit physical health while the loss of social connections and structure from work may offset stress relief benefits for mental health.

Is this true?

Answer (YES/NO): NO